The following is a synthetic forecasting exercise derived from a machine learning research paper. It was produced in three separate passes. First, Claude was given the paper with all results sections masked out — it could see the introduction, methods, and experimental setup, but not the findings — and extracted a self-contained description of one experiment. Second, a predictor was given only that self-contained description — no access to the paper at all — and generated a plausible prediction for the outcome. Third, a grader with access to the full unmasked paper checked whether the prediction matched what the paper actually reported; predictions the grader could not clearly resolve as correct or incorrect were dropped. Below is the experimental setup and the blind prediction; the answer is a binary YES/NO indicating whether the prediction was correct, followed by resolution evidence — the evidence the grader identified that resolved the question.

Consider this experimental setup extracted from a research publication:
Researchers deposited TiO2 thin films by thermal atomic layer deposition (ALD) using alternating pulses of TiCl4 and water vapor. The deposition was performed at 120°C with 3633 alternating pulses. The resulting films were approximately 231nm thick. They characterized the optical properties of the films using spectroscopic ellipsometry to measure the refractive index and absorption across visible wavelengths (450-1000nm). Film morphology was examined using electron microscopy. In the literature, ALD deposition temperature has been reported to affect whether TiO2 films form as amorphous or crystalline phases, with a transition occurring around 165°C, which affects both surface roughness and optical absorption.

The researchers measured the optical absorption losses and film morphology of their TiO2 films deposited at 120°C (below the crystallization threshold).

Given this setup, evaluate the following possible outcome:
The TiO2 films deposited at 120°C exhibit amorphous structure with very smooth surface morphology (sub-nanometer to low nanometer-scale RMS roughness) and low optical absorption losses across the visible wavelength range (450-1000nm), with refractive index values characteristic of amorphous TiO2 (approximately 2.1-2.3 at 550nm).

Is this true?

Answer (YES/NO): NO